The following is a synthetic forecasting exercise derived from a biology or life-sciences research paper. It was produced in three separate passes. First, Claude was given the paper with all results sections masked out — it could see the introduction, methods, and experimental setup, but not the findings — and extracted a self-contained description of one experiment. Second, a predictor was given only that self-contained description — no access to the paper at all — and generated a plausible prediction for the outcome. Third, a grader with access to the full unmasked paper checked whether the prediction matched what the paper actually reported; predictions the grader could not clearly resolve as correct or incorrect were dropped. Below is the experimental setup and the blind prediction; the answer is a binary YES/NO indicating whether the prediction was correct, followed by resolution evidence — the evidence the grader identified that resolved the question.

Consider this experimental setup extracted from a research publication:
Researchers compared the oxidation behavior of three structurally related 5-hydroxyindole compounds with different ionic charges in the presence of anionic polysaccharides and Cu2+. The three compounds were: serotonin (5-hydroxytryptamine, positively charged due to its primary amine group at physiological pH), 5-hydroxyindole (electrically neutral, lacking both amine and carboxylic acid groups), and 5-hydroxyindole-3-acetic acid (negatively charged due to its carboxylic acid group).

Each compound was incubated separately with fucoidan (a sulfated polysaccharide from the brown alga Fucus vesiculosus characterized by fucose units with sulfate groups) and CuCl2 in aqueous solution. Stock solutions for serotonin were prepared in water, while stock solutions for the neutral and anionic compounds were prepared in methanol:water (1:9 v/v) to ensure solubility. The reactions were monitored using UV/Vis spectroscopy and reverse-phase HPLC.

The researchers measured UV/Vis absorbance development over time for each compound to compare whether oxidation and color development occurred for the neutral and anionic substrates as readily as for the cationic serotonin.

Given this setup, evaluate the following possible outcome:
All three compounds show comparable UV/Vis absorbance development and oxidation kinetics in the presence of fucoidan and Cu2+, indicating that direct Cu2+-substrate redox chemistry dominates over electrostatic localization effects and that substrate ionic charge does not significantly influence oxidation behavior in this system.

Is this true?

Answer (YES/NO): NO